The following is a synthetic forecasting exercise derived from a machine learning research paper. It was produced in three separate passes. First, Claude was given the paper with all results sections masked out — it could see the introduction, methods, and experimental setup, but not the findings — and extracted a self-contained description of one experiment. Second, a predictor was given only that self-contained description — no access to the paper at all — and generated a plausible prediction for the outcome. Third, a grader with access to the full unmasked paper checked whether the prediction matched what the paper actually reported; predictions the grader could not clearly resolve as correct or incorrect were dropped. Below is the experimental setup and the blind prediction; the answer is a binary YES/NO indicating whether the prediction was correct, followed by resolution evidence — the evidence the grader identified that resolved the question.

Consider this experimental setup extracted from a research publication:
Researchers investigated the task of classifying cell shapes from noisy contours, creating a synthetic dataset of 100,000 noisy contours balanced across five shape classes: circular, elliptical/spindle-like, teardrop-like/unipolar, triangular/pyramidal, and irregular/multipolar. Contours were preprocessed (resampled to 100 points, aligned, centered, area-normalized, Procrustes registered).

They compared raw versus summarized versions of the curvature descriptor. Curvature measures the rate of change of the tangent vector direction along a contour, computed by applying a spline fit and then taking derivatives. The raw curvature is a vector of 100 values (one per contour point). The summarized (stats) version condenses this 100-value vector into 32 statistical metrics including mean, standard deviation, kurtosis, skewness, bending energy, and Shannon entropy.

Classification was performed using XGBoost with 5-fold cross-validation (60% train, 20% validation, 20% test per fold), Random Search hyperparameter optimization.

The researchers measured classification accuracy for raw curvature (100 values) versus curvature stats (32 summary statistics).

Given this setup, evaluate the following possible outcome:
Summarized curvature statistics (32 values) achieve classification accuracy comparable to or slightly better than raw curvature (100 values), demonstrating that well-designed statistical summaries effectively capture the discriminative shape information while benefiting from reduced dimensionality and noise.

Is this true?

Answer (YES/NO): NO